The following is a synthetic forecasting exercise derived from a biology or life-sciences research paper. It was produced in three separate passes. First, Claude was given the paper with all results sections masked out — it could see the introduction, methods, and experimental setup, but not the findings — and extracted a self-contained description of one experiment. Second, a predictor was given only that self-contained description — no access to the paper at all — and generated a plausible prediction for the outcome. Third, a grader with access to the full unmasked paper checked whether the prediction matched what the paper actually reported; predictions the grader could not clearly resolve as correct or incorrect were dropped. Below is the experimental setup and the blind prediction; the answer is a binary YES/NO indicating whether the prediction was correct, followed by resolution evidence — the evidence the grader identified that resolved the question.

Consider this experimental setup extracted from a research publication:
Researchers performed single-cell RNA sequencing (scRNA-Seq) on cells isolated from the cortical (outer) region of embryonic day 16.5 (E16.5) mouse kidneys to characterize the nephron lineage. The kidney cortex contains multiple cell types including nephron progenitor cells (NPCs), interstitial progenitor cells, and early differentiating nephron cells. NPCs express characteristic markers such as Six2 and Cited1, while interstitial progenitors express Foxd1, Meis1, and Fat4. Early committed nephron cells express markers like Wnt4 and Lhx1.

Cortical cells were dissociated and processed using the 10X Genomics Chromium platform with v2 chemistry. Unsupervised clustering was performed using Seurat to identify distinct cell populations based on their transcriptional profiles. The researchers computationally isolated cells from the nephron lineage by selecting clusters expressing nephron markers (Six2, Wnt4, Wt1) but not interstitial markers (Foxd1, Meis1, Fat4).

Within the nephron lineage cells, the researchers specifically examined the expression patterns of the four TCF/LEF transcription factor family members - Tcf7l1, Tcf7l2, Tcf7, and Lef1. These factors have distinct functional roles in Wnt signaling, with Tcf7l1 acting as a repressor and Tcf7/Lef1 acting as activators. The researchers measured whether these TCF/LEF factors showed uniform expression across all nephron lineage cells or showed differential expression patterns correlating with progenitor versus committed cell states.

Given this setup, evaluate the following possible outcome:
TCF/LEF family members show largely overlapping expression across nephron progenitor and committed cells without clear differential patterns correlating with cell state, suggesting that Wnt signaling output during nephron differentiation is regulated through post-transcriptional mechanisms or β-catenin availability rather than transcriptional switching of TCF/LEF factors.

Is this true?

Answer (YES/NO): NO